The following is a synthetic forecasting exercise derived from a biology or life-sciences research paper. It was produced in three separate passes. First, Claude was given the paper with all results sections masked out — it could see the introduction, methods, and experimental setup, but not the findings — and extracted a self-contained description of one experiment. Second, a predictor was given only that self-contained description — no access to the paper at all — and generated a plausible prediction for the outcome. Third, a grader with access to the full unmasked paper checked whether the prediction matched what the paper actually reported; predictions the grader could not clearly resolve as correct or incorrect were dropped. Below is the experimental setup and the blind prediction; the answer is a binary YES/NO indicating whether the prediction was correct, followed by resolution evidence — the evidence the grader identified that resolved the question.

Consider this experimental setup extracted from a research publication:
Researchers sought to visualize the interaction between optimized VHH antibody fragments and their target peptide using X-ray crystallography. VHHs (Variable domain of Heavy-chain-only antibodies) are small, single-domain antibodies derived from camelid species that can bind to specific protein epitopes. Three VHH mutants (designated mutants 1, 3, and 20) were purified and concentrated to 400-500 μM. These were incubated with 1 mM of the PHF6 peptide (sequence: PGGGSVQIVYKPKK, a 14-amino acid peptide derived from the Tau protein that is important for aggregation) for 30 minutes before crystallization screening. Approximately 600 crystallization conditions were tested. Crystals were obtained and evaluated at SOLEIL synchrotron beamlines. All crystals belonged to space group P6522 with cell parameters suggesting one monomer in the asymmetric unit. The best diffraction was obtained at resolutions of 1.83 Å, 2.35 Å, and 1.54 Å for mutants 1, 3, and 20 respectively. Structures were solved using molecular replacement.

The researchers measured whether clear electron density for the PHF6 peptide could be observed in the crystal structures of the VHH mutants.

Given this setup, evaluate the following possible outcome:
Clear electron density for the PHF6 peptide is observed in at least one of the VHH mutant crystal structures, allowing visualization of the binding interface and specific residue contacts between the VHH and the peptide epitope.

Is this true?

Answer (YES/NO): YES